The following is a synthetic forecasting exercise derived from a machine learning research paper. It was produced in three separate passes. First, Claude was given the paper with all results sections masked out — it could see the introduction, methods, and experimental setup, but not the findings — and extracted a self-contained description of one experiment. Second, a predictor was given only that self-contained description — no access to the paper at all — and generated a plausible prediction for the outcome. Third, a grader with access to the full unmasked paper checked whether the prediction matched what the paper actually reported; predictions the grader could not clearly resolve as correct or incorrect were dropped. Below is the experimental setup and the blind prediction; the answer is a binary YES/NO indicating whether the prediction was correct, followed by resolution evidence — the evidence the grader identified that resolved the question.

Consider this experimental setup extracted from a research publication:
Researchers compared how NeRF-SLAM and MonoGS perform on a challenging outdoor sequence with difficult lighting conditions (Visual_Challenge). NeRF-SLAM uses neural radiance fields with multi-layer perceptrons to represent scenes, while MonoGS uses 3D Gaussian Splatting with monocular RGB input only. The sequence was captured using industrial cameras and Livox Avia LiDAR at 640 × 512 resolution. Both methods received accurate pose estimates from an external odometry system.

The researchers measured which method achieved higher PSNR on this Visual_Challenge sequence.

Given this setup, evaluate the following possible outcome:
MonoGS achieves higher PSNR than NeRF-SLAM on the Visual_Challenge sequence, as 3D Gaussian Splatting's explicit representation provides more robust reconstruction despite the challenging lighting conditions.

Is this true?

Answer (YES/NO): YES